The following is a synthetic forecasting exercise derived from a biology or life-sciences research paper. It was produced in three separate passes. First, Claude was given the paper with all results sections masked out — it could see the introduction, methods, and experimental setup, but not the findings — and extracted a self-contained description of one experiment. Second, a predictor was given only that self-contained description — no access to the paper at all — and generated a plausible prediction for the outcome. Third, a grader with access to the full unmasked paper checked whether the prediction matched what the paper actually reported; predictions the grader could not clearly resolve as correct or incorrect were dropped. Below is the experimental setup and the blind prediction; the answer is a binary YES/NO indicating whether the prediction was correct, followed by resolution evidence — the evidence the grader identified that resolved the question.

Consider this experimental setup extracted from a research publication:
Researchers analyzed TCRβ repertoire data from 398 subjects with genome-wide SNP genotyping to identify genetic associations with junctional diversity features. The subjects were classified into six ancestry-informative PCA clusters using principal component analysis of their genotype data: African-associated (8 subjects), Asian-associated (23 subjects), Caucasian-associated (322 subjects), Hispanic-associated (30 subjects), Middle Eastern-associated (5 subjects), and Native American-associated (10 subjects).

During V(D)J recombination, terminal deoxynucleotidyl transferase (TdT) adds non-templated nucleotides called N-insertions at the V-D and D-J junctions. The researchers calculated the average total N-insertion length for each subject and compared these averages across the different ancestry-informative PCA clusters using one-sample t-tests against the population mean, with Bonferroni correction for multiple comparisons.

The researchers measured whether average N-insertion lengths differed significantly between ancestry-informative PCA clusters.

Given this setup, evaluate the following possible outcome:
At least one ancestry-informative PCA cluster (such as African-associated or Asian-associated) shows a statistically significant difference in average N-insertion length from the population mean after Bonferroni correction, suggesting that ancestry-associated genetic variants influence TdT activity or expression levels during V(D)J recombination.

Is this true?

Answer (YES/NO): YES